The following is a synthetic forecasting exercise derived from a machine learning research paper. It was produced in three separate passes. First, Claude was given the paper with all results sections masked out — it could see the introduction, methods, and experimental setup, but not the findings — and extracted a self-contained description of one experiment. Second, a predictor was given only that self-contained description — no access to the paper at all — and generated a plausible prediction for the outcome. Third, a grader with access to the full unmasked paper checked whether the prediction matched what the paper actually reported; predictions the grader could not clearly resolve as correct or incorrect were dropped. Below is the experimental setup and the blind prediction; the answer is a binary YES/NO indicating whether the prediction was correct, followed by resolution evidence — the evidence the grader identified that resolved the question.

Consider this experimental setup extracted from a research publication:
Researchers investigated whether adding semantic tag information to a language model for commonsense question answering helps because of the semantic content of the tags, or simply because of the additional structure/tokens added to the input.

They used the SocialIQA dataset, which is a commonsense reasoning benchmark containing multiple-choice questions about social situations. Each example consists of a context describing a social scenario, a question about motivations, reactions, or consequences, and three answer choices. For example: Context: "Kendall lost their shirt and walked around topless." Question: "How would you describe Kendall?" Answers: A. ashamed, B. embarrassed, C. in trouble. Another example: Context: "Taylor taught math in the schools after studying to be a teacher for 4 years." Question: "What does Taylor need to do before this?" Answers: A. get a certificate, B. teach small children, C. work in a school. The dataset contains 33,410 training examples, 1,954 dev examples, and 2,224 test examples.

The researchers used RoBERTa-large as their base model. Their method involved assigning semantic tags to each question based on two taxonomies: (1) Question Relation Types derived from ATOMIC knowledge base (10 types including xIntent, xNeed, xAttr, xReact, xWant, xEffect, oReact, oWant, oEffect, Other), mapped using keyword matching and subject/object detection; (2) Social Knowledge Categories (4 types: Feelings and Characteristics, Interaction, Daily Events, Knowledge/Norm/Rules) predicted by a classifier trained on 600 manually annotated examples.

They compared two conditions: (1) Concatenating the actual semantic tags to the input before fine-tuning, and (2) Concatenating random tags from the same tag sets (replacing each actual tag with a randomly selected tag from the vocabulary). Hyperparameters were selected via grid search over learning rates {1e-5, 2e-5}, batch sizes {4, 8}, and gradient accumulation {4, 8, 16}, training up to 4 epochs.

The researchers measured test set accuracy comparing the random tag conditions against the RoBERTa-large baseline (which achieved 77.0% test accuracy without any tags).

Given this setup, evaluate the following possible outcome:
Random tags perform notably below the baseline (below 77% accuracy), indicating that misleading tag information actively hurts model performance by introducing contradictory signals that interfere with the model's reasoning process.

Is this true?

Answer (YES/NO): YES